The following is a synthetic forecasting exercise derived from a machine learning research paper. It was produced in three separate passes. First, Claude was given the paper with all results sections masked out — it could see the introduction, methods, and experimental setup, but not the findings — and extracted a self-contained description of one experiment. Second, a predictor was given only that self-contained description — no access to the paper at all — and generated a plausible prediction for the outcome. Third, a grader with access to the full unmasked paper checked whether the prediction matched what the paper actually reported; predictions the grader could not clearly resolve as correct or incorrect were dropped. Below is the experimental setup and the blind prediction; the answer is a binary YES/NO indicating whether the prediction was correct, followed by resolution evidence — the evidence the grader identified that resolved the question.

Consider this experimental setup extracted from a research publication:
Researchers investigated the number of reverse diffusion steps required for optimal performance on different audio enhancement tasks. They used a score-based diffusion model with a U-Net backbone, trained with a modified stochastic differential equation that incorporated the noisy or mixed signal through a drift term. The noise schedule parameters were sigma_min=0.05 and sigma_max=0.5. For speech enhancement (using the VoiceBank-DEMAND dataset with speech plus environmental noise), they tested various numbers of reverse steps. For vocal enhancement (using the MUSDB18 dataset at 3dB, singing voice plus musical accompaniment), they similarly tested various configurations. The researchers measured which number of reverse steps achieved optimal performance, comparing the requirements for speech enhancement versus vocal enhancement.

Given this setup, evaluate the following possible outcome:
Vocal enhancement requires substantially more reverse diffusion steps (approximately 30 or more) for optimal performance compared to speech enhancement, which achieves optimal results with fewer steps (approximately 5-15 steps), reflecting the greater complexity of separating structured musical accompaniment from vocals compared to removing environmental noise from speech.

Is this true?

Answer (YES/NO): NO